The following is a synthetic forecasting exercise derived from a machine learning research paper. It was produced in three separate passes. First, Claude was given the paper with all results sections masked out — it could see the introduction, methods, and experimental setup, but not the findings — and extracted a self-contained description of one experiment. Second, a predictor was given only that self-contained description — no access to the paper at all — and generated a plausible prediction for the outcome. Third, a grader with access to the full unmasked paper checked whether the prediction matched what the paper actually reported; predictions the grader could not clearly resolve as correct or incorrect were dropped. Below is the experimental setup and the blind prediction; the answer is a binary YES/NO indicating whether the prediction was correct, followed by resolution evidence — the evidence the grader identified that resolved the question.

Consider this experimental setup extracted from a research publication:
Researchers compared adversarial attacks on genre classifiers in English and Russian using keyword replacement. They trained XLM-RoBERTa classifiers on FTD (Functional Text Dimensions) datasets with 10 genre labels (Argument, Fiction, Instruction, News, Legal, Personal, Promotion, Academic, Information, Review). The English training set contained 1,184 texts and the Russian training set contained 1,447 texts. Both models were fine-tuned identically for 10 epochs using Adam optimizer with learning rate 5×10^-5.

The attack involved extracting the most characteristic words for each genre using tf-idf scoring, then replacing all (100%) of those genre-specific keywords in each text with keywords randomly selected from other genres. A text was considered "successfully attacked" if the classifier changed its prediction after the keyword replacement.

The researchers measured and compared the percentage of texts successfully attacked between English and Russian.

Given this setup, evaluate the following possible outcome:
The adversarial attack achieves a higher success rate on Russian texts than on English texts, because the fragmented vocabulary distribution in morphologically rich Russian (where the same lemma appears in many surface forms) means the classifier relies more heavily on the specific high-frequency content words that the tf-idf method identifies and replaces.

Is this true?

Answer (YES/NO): NO